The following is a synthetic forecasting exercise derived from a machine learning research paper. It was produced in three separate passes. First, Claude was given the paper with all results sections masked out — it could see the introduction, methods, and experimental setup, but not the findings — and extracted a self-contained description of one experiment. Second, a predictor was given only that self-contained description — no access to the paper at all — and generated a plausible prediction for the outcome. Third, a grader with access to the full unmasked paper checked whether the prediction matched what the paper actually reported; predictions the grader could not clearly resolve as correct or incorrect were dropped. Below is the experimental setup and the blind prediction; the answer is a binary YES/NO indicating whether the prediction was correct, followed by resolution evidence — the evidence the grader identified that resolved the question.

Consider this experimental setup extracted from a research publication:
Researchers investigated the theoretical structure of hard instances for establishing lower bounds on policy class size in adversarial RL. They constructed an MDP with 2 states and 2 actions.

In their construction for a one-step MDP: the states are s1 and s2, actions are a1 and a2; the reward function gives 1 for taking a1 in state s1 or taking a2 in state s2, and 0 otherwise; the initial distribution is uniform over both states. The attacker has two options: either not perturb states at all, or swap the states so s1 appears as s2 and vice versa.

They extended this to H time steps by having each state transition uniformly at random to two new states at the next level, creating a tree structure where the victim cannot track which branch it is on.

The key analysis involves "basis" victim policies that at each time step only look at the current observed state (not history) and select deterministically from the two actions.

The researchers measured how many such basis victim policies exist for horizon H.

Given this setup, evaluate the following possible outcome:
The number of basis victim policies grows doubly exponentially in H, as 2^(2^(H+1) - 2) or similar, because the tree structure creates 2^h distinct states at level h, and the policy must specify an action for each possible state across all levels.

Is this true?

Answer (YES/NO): NO